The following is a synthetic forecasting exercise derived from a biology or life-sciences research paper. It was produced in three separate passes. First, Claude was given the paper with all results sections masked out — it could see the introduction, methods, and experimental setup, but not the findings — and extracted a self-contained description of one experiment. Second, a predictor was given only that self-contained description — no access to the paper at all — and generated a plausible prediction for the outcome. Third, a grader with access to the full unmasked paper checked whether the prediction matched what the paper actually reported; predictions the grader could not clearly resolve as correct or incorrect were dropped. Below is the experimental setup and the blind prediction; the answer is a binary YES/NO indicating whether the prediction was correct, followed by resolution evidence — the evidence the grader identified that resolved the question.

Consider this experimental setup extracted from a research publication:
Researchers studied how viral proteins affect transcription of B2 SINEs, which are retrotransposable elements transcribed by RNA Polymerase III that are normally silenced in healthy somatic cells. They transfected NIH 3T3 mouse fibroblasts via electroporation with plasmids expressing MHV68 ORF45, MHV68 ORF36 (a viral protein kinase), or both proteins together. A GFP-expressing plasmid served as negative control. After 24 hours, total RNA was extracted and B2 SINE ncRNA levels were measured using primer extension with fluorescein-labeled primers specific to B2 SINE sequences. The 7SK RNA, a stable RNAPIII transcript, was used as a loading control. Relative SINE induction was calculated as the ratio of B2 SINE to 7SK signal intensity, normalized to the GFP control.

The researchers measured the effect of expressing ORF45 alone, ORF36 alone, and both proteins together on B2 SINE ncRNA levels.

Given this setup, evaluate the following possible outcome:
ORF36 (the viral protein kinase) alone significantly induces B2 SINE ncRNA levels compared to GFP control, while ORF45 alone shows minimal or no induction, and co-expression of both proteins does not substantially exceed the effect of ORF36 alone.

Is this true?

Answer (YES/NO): NO